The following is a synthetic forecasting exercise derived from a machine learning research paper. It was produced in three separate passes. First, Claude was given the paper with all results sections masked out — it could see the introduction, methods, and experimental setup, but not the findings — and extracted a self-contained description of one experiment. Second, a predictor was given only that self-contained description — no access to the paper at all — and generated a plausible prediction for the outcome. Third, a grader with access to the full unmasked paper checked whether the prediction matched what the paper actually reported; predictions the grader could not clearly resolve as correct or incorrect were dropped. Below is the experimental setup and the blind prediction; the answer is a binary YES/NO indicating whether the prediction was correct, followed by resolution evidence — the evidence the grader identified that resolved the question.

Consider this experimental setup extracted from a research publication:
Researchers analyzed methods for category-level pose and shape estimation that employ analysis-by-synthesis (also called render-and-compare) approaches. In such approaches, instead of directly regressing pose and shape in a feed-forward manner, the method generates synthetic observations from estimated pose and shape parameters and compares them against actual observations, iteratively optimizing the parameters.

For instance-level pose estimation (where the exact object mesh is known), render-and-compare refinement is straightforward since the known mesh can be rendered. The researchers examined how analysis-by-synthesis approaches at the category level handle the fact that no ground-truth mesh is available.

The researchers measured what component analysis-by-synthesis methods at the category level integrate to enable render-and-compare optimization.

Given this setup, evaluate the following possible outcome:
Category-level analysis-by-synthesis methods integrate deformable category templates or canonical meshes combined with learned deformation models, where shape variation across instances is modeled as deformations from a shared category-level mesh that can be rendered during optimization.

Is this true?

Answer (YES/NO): NO